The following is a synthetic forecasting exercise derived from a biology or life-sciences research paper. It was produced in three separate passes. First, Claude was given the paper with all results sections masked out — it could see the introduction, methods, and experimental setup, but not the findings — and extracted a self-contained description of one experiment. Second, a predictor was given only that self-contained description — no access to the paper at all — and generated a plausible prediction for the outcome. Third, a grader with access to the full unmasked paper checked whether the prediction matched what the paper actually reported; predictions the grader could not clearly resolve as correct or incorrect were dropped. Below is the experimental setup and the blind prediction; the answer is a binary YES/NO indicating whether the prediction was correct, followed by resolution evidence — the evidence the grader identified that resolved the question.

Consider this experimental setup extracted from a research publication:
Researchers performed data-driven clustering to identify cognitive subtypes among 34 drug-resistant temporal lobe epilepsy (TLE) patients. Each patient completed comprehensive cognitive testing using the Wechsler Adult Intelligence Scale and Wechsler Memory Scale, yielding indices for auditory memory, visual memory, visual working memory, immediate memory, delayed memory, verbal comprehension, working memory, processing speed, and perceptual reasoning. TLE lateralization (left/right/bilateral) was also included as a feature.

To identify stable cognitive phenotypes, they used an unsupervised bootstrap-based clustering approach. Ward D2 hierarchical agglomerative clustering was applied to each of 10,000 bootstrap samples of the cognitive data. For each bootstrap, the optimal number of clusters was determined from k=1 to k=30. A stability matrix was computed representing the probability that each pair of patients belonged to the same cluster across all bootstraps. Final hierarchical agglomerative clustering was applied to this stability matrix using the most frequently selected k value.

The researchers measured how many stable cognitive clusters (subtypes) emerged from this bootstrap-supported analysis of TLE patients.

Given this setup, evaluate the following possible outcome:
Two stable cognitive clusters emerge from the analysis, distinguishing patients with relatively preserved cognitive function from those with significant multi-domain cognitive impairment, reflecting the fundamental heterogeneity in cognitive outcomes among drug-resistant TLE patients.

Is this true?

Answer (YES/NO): NO